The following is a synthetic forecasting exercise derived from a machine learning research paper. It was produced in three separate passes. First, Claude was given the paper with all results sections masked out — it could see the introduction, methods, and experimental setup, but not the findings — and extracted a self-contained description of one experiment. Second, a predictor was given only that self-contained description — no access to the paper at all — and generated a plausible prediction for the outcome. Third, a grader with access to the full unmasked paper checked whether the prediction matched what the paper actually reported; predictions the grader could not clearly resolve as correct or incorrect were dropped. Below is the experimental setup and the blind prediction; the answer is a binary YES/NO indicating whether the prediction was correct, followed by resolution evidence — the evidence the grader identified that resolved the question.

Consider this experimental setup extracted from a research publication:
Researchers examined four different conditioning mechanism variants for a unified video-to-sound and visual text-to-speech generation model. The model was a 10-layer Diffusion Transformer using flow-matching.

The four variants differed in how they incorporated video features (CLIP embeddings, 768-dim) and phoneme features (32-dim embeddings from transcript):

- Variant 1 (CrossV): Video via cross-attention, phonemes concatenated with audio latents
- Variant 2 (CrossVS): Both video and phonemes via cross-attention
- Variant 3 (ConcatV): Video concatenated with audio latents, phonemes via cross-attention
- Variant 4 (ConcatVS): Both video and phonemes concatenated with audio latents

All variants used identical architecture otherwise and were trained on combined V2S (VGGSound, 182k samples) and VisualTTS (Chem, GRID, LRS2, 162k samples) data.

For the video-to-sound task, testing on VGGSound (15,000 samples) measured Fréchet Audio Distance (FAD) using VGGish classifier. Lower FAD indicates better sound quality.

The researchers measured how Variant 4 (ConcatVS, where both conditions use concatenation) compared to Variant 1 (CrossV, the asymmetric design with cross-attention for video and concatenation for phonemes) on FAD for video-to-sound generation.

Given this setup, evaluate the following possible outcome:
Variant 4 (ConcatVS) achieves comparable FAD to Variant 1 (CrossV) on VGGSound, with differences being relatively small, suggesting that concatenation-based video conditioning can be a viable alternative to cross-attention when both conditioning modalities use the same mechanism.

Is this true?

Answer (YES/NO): NO